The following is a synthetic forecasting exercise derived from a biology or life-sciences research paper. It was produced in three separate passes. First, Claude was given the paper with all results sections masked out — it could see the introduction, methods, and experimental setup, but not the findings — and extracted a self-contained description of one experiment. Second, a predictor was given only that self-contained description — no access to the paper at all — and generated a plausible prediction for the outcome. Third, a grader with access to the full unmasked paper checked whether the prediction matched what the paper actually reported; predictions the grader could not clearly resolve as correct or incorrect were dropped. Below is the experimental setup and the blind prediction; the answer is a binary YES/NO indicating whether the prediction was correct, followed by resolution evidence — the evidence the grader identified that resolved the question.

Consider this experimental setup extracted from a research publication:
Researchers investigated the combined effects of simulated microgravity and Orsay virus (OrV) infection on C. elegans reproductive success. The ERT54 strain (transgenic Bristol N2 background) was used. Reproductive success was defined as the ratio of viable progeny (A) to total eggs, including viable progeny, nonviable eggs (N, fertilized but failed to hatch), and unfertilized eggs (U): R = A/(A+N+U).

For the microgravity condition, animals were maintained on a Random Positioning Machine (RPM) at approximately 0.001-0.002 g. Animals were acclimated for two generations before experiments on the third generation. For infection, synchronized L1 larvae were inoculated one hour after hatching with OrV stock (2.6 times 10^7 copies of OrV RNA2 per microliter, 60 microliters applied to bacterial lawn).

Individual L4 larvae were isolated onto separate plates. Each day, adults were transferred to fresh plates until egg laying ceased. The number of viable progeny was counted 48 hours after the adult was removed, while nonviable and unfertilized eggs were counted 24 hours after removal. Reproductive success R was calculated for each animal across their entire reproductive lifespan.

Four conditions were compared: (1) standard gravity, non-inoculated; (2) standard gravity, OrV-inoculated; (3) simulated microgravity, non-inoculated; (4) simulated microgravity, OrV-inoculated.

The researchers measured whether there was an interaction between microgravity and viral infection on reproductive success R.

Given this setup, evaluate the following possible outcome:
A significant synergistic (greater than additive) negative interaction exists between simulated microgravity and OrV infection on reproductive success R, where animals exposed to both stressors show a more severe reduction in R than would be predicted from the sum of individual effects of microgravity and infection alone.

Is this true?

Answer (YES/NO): YES